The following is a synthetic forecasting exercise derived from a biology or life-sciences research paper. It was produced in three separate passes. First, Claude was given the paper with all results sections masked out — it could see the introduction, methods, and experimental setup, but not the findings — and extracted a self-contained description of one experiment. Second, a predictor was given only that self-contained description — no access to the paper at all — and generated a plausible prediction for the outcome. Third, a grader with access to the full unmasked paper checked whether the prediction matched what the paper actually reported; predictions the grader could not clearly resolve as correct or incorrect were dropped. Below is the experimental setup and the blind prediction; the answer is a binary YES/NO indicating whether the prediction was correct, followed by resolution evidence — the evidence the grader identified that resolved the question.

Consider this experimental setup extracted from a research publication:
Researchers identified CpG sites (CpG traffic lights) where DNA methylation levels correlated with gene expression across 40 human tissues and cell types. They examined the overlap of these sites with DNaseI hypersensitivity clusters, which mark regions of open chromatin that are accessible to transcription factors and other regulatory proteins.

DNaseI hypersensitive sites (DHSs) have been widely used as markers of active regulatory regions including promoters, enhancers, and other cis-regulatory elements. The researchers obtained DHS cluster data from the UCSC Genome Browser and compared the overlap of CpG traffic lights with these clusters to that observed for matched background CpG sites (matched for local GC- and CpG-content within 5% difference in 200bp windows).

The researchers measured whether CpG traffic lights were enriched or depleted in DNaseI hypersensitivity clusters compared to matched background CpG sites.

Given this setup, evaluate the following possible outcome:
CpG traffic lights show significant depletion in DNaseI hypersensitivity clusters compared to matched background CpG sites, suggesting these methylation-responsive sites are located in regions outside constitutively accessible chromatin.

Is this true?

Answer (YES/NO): NO